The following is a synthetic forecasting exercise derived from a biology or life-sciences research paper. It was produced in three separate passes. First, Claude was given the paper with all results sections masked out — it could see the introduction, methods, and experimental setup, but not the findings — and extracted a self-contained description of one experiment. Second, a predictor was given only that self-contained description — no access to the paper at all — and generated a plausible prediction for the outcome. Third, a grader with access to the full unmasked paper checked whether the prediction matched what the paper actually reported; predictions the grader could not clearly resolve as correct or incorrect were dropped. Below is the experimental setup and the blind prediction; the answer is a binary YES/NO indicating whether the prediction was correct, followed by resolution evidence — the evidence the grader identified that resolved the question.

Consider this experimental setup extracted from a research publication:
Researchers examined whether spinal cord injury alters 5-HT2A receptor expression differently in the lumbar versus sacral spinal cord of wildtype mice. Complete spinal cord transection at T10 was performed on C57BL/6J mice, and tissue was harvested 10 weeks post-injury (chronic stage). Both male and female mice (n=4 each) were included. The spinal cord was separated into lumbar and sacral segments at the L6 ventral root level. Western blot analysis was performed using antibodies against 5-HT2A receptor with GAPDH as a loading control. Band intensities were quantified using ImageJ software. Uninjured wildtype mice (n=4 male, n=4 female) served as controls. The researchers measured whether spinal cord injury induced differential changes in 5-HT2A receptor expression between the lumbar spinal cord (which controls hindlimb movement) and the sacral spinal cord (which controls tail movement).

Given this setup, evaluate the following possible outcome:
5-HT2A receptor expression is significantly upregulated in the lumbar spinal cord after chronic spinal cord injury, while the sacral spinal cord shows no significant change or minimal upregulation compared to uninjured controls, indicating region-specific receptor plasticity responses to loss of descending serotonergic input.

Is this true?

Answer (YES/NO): NO